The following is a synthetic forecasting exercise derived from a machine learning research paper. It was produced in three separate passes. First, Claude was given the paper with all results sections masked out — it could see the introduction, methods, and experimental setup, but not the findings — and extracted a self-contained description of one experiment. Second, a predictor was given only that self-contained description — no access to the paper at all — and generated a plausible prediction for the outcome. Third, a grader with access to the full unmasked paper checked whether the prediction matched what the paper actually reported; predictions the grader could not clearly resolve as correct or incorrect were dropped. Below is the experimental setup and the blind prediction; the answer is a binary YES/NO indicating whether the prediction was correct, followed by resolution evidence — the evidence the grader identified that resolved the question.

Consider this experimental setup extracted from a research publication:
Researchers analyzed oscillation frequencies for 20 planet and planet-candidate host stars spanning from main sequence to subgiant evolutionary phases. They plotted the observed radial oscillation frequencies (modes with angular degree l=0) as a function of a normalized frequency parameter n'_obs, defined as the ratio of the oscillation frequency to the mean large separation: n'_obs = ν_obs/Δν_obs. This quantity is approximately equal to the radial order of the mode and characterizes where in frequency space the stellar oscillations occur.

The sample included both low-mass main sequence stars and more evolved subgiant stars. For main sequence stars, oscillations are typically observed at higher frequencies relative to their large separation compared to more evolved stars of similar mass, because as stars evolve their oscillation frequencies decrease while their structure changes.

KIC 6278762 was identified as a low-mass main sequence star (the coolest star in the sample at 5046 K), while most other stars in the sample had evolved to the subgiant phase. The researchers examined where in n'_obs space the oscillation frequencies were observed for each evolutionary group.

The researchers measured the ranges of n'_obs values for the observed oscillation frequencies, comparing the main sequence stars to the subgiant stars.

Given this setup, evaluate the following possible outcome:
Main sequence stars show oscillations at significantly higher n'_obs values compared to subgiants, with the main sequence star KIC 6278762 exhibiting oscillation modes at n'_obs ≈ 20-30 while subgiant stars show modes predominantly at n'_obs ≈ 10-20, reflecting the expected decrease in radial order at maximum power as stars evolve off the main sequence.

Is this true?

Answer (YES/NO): NO